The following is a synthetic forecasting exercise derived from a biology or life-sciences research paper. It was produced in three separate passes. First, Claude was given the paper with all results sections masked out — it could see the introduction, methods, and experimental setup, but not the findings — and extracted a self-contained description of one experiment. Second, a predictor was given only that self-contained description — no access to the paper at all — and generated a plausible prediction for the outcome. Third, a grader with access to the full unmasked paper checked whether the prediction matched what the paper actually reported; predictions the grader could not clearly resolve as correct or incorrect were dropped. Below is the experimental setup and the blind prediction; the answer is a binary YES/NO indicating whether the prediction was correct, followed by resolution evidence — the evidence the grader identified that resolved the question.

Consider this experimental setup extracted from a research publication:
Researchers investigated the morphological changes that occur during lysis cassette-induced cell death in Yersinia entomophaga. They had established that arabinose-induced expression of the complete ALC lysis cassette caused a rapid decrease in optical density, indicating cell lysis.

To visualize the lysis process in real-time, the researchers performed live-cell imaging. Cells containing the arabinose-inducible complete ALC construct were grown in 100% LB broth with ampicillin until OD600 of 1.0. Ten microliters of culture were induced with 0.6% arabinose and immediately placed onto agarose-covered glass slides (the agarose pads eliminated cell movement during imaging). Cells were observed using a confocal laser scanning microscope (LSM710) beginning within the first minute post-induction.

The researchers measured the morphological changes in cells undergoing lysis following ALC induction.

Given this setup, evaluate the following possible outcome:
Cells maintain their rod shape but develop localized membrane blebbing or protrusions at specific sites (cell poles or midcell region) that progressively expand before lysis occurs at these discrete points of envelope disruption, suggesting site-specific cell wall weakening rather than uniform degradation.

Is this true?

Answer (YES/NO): NO